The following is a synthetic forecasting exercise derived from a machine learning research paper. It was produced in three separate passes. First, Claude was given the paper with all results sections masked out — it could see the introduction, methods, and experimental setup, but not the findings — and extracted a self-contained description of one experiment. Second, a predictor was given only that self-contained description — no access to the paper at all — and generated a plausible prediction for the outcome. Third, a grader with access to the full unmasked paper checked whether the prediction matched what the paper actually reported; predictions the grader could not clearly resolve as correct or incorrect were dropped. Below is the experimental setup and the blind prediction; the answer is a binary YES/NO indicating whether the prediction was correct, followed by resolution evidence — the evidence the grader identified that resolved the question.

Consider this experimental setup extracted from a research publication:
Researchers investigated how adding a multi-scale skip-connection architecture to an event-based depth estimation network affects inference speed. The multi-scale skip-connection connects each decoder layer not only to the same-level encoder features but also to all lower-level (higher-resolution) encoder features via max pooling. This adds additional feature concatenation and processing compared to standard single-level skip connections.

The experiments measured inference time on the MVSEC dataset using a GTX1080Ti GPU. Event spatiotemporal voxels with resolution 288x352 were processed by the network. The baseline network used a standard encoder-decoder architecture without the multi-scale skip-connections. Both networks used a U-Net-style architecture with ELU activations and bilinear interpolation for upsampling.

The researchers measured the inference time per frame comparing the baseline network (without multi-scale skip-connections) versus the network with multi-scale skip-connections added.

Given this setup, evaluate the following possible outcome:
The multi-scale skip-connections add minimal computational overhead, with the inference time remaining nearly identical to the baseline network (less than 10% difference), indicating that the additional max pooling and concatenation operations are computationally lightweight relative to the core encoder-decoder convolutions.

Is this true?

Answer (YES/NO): NO